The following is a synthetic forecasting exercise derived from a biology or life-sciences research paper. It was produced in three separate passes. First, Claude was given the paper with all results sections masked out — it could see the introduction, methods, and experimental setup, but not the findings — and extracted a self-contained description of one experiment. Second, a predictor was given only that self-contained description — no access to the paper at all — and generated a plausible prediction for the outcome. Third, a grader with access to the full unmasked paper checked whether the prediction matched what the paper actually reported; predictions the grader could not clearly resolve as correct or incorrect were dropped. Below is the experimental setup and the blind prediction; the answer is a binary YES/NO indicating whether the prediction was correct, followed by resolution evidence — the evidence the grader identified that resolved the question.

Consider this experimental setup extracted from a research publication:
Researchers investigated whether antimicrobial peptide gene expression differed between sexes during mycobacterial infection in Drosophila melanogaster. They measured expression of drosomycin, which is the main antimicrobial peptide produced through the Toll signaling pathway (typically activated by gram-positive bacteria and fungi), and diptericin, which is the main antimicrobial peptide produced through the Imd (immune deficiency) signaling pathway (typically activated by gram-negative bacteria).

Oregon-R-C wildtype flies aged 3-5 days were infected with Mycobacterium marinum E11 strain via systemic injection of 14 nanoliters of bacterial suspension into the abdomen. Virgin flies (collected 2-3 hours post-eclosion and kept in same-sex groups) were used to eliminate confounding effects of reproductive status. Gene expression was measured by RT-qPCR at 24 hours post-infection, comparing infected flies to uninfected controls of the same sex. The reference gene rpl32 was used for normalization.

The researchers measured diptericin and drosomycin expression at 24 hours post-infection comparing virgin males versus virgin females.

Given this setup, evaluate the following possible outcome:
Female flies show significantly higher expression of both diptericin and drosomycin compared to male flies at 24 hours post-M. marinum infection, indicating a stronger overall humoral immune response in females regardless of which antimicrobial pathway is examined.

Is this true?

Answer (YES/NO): NO